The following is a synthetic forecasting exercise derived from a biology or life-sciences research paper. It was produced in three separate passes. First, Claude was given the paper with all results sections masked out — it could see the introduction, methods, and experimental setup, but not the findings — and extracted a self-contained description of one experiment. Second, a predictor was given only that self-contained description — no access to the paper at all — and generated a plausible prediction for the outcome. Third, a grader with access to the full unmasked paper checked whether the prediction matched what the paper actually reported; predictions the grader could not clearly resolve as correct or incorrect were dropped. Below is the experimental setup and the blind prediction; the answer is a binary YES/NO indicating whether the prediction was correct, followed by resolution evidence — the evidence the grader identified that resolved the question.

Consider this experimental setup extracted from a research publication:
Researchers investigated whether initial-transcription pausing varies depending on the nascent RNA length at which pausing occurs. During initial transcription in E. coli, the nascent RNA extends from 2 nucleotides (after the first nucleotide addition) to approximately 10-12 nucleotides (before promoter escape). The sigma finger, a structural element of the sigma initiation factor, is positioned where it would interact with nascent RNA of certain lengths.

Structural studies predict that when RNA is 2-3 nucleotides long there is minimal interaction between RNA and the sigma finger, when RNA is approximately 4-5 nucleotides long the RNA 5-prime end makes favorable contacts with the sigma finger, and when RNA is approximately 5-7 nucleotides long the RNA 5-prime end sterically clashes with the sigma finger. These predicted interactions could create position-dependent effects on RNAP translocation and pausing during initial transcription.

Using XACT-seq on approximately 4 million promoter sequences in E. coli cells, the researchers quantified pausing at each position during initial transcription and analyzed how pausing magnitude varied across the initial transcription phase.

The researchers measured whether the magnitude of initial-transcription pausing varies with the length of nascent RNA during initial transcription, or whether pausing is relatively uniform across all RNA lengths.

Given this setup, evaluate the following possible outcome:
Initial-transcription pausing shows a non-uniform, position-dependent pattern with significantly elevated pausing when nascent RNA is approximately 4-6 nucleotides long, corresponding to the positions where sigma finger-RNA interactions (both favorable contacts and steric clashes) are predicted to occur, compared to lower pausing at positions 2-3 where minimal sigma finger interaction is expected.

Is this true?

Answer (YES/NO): NO